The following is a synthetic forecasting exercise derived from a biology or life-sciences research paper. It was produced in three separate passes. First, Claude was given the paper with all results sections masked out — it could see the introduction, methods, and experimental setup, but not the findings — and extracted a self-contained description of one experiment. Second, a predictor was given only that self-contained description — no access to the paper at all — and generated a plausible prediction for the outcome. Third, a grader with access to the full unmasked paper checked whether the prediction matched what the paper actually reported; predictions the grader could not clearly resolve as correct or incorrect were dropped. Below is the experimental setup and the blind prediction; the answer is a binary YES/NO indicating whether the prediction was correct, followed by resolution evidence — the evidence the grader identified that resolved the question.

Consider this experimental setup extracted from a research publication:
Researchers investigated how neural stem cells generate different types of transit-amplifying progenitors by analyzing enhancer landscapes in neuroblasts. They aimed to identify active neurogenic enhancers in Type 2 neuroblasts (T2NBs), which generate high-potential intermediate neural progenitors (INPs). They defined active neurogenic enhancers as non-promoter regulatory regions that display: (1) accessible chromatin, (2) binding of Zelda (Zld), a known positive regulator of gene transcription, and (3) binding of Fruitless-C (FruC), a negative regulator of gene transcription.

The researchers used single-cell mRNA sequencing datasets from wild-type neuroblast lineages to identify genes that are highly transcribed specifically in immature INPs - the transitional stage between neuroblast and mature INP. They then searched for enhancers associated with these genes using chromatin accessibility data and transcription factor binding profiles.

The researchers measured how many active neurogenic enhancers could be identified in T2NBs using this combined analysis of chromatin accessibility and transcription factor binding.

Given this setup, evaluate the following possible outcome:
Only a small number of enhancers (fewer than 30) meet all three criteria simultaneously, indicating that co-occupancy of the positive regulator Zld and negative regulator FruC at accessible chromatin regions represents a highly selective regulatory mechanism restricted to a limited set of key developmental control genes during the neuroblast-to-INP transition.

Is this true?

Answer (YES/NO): NO